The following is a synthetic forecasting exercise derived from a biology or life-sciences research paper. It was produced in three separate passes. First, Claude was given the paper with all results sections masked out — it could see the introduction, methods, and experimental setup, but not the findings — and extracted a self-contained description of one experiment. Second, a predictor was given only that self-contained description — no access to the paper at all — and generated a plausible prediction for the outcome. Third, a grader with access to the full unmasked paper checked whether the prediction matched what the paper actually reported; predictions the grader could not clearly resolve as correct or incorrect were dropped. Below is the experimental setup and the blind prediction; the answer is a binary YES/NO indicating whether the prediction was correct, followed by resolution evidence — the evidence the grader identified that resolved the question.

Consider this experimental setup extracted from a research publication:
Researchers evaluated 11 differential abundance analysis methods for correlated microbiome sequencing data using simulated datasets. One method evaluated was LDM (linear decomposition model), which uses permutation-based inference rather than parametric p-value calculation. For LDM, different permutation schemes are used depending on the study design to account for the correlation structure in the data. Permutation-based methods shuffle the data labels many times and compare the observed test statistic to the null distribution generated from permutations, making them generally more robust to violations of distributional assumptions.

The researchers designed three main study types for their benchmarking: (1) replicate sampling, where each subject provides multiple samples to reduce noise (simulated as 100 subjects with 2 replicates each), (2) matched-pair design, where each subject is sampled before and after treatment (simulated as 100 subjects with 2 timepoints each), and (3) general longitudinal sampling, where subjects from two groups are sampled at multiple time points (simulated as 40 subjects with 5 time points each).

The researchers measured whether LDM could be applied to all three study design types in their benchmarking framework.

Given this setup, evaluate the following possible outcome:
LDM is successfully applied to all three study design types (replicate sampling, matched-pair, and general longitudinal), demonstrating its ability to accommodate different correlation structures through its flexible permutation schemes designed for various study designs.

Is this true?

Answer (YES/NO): NO